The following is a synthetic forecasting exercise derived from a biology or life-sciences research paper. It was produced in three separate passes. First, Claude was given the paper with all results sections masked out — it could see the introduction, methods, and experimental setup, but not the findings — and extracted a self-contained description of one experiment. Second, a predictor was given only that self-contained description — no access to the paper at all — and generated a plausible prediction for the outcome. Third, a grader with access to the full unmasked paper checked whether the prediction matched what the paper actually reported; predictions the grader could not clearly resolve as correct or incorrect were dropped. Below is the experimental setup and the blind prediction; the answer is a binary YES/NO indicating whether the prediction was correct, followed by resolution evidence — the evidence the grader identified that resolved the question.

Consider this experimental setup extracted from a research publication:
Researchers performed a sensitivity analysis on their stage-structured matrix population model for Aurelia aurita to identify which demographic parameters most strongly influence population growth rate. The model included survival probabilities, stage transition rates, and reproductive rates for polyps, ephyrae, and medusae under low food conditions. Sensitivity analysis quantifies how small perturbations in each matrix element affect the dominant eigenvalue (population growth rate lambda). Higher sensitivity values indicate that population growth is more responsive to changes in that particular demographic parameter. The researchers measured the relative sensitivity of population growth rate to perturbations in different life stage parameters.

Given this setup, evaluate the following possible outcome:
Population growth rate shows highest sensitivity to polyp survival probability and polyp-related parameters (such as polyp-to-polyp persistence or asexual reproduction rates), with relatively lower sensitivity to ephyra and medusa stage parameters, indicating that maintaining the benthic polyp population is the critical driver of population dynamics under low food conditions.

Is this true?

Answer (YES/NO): YES